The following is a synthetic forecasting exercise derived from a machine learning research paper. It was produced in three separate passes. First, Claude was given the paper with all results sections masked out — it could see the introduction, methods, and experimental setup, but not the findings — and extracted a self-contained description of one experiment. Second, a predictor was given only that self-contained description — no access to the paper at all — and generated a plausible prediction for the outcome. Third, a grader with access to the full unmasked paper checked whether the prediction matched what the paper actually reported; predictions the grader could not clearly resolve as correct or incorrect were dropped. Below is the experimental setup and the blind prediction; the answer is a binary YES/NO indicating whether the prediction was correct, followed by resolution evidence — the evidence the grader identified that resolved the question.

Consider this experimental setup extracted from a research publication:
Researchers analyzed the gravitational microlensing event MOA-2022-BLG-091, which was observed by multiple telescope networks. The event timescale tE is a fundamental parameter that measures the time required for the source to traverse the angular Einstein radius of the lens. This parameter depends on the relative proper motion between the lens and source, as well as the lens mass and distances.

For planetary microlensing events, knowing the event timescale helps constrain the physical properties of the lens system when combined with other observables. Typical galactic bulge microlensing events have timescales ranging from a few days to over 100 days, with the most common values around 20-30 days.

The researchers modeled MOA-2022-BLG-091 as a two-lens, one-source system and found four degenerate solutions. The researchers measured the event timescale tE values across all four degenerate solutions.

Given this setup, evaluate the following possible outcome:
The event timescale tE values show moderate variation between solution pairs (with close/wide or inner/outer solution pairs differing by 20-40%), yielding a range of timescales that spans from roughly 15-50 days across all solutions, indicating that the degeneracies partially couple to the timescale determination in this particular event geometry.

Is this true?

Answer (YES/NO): NO